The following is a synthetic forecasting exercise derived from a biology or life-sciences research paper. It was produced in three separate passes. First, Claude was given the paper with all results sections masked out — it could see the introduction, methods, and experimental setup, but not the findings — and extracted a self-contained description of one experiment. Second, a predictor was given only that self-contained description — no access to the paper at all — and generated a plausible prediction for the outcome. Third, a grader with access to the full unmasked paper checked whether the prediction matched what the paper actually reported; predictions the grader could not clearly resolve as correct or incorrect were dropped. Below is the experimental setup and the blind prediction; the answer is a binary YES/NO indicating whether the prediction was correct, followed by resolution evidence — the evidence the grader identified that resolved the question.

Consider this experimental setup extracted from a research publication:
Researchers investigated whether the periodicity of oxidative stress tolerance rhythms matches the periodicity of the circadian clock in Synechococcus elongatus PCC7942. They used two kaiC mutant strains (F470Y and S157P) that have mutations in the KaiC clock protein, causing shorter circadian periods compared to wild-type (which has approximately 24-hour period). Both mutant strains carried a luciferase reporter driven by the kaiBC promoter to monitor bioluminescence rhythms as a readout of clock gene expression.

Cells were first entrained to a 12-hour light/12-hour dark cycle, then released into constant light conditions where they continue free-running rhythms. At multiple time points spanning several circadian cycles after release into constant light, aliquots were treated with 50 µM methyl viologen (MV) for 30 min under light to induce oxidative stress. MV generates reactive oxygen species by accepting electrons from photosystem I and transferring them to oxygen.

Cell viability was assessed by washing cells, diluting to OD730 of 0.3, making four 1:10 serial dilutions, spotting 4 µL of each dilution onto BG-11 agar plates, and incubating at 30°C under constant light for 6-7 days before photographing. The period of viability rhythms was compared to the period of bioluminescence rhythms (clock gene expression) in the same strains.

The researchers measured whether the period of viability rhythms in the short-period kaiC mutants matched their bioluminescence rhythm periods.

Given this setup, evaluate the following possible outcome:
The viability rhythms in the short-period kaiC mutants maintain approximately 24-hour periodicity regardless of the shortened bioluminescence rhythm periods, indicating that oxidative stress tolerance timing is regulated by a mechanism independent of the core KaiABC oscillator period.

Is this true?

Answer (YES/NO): NO